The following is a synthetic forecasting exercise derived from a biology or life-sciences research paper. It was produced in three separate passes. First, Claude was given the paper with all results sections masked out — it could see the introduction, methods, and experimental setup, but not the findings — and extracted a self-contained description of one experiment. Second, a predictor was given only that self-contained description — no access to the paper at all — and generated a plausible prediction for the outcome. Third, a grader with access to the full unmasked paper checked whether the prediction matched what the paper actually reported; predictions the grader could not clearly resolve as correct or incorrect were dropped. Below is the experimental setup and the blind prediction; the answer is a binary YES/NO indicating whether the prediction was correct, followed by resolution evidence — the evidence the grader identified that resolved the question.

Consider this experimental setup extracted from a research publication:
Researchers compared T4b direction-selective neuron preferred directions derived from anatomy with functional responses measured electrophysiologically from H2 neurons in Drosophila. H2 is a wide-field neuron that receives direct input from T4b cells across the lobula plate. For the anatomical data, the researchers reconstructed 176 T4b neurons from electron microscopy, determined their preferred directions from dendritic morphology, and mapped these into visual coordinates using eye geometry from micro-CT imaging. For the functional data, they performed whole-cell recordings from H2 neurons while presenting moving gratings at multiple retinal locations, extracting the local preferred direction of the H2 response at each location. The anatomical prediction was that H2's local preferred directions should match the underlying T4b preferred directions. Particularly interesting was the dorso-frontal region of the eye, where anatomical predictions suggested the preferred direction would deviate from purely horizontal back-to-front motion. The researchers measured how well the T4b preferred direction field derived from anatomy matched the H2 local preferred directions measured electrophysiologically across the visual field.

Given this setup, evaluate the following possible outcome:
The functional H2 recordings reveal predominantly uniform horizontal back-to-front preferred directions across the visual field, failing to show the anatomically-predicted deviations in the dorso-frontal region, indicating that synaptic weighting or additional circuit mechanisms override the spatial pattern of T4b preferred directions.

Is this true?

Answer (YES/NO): NO